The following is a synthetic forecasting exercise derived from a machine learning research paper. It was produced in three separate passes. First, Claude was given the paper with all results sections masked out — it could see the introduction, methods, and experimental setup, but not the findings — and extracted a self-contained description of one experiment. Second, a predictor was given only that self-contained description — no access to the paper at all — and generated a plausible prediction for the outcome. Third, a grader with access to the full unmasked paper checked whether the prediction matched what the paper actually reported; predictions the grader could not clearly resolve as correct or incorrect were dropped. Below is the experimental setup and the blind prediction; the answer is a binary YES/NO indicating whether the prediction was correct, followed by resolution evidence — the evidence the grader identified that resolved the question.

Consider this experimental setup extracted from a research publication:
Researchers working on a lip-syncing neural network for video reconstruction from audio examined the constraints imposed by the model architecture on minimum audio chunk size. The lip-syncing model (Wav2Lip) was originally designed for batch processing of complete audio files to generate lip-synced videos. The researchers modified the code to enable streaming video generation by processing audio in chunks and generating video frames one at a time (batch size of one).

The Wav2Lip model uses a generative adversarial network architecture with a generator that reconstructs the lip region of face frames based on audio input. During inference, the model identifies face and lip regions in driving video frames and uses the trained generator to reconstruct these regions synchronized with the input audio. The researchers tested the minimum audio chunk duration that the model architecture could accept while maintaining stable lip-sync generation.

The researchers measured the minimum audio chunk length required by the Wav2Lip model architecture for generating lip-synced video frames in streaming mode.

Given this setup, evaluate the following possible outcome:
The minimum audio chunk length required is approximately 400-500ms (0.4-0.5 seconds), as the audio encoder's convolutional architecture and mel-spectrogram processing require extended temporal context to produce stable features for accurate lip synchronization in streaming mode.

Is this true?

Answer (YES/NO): NO